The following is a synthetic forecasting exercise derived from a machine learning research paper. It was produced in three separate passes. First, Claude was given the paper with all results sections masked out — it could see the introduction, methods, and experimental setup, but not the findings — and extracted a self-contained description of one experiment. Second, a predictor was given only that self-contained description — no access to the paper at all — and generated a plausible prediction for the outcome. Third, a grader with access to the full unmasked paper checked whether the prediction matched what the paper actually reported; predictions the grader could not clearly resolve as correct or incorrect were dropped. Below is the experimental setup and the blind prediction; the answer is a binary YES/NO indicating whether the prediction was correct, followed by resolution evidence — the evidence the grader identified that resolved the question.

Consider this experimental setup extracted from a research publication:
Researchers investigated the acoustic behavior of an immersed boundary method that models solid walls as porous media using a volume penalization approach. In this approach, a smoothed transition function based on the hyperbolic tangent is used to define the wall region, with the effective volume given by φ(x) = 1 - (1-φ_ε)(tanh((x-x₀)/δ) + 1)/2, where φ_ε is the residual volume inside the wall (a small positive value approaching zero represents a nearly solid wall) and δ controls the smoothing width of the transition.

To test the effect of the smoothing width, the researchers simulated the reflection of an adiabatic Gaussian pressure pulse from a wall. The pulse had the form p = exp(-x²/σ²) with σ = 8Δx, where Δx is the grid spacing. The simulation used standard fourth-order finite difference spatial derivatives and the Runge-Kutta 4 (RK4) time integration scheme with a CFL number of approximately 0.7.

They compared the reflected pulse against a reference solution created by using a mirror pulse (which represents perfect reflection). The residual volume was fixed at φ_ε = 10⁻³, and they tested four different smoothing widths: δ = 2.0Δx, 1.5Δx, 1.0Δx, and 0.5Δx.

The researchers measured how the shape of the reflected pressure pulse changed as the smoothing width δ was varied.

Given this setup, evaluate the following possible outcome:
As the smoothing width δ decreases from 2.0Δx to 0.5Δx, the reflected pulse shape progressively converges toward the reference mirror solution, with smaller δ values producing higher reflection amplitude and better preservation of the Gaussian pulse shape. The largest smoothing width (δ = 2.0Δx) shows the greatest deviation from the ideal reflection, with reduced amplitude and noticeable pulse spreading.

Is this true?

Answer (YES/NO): NO